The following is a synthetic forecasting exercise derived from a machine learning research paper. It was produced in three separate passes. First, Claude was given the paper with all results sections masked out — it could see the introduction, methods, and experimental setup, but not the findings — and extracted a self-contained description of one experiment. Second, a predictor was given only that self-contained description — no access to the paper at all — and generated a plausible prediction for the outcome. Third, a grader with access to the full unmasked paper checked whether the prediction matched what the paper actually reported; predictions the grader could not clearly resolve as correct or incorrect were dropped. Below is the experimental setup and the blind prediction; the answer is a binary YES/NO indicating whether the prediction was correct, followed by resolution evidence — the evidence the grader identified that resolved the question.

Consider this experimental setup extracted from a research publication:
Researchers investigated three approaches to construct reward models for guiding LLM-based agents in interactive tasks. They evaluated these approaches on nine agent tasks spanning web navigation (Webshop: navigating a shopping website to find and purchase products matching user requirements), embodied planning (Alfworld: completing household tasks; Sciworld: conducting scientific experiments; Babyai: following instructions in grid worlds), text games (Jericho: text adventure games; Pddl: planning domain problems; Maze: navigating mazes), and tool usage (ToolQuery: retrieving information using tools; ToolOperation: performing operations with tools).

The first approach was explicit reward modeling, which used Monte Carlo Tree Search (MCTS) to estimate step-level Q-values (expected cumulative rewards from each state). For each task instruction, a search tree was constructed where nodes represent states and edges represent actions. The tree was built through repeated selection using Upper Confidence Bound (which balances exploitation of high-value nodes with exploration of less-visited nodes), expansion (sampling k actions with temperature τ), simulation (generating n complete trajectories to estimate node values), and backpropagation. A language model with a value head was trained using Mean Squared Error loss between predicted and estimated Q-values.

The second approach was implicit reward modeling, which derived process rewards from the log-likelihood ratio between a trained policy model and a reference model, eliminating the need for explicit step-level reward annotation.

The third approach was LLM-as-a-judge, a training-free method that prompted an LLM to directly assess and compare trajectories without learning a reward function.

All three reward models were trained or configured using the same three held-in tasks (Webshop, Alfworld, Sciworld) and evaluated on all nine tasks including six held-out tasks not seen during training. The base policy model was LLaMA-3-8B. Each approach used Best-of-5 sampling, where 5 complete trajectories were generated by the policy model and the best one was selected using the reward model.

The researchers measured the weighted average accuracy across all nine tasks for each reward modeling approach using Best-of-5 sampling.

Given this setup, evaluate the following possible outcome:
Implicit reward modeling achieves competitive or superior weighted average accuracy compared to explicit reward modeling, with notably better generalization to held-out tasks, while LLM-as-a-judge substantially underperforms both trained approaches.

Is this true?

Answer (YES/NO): NO